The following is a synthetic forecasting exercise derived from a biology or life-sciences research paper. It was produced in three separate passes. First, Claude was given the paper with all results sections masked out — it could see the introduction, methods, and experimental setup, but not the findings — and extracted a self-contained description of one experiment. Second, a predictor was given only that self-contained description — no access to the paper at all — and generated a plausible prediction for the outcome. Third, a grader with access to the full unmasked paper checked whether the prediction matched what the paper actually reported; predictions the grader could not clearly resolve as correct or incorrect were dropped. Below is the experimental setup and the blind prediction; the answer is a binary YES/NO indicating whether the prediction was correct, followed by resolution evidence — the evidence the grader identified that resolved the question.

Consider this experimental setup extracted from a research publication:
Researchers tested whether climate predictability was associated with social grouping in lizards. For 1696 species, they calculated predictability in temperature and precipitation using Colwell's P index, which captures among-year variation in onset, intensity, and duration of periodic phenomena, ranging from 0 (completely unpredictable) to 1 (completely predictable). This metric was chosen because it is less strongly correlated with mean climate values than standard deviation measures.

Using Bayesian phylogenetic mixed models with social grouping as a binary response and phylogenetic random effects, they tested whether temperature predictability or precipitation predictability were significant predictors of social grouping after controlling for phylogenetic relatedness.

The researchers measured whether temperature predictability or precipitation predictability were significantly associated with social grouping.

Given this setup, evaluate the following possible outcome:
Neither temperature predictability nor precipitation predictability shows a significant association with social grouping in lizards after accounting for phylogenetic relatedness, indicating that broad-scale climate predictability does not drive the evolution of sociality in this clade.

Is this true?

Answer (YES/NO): YES